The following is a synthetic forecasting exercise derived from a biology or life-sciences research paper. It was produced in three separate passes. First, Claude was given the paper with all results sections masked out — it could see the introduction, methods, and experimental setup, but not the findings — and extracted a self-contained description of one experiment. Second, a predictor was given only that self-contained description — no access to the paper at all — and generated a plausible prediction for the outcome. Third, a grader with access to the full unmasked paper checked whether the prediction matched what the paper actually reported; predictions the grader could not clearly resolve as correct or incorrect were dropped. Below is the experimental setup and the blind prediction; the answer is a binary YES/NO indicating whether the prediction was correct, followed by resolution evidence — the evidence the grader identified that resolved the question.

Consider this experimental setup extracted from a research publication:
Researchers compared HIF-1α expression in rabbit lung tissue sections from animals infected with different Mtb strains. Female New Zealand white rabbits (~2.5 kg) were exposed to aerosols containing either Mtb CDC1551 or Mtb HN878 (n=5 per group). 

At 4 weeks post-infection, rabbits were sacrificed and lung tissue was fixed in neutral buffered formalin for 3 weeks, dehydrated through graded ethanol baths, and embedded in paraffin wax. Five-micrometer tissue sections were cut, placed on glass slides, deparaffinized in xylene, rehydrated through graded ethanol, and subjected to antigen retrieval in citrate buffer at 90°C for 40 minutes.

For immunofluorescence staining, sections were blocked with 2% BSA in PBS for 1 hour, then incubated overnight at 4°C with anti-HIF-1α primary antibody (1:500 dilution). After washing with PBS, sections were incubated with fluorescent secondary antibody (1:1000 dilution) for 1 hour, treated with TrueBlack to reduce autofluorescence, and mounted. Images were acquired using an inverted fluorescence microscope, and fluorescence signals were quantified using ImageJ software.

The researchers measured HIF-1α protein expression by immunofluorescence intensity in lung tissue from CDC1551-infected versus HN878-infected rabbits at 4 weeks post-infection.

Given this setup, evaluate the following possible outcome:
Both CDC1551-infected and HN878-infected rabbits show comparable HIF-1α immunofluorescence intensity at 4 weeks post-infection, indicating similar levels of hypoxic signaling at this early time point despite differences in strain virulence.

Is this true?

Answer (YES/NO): NO